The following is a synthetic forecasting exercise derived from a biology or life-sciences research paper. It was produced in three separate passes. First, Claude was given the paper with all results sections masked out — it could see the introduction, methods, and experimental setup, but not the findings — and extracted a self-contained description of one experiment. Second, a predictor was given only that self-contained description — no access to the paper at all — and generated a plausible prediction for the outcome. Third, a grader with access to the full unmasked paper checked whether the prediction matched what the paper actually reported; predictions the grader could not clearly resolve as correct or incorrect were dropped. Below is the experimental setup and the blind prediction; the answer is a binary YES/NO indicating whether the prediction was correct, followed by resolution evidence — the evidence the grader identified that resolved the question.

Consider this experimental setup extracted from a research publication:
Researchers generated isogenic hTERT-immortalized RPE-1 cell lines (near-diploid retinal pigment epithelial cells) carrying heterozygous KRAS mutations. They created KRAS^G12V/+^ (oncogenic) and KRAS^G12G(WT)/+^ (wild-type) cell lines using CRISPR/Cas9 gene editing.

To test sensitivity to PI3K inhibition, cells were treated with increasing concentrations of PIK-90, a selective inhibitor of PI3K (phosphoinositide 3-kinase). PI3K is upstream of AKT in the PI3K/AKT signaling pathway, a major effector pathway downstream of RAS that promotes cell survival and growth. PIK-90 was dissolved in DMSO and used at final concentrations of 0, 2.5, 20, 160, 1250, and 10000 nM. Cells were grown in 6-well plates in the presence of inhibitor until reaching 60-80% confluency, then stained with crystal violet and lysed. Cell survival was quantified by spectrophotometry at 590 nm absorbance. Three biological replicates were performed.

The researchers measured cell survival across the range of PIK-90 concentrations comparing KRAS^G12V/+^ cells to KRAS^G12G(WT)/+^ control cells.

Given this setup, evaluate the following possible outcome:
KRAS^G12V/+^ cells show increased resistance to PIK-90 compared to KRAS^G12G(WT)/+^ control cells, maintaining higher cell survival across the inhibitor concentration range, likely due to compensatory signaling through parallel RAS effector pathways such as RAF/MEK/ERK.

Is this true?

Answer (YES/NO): YES